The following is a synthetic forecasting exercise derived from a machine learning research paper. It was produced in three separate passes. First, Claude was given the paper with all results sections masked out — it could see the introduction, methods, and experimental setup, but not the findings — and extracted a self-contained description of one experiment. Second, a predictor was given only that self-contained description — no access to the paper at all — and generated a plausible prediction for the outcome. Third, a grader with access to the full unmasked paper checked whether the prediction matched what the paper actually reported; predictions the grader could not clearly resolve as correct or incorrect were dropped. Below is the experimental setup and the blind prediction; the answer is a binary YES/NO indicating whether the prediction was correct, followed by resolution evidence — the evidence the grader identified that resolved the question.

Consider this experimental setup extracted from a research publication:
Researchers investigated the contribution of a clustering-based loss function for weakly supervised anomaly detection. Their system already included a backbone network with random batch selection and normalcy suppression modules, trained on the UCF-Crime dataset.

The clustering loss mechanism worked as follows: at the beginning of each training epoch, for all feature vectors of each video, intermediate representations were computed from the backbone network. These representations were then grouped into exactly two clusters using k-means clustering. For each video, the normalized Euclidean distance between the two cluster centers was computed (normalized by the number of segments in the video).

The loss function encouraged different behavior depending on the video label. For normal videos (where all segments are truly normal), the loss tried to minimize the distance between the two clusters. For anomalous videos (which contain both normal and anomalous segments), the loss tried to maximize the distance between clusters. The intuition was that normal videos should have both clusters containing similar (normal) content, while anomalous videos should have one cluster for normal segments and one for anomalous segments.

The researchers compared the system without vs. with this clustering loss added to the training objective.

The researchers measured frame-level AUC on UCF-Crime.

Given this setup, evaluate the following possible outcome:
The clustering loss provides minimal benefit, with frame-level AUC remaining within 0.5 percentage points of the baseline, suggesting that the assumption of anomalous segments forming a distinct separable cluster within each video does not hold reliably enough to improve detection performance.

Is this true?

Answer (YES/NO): NO